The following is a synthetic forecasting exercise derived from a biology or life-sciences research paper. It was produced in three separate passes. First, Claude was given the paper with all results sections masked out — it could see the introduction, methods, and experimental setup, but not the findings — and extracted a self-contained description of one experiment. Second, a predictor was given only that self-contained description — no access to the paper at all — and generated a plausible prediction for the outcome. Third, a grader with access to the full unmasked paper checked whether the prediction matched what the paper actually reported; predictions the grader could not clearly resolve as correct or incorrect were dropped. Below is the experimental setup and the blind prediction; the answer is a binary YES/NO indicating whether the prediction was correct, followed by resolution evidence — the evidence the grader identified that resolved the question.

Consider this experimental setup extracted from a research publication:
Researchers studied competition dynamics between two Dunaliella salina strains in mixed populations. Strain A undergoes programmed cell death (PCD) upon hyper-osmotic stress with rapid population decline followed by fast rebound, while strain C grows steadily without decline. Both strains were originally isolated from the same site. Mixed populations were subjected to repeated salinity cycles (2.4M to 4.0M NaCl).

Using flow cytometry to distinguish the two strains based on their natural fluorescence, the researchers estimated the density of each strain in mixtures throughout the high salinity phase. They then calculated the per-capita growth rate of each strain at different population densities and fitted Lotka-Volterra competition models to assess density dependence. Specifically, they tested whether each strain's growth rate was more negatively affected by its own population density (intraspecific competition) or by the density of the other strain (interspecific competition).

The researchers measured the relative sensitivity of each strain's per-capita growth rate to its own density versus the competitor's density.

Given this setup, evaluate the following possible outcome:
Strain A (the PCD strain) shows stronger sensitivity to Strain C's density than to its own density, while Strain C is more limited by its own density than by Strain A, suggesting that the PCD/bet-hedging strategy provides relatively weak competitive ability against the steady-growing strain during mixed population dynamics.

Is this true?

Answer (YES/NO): NO